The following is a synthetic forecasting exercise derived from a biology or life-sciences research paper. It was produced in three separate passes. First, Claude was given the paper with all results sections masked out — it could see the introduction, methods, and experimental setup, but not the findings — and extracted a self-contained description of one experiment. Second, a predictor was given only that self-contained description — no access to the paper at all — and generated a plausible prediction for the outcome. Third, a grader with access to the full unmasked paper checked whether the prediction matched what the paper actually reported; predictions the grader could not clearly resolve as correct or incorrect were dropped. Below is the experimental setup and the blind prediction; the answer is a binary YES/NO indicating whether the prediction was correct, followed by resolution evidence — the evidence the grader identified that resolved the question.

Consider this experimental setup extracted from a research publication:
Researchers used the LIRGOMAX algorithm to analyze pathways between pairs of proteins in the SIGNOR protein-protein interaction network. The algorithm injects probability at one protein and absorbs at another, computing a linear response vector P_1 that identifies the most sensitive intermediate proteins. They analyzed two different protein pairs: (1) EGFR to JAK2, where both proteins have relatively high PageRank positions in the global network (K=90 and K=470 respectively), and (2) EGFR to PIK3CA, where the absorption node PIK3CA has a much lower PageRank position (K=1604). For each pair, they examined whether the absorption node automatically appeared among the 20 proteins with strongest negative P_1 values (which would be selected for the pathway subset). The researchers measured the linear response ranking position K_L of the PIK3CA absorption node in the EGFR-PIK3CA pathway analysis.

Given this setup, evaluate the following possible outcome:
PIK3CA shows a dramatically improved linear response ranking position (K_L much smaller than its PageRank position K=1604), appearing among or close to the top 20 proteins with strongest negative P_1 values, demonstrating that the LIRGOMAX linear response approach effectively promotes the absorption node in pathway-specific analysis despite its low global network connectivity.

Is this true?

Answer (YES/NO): NO